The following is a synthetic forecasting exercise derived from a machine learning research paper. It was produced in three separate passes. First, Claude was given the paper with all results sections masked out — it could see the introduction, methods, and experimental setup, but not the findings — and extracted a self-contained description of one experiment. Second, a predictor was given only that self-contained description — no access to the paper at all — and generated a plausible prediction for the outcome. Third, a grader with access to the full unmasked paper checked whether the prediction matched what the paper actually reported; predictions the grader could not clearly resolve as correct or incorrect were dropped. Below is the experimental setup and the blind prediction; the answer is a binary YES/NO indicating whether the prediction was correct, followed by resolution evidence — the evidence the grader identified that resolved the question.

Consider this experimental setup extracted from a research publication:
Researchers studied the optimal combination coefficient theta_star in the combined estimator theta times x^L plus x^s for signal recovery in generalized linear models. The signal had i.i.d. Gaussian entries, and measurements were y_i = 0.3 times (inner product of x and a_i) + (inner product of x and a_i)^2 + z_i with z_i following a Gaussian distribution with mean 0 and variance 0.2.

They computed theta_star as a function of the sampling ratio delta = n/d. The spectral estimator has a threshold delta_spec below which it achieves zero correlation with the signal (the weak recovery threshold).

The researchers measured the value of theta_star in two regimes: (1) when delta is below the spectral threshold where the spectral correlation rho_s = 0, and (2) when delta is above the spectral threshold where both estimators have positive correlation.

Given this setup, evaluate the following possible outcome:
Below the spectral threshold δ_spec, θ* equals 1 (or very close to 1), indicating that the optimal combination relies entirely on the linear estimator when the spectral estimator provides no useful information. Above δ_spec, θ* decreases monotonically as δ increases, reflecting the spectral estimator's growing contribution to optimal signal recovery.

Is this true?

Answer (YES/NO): NO